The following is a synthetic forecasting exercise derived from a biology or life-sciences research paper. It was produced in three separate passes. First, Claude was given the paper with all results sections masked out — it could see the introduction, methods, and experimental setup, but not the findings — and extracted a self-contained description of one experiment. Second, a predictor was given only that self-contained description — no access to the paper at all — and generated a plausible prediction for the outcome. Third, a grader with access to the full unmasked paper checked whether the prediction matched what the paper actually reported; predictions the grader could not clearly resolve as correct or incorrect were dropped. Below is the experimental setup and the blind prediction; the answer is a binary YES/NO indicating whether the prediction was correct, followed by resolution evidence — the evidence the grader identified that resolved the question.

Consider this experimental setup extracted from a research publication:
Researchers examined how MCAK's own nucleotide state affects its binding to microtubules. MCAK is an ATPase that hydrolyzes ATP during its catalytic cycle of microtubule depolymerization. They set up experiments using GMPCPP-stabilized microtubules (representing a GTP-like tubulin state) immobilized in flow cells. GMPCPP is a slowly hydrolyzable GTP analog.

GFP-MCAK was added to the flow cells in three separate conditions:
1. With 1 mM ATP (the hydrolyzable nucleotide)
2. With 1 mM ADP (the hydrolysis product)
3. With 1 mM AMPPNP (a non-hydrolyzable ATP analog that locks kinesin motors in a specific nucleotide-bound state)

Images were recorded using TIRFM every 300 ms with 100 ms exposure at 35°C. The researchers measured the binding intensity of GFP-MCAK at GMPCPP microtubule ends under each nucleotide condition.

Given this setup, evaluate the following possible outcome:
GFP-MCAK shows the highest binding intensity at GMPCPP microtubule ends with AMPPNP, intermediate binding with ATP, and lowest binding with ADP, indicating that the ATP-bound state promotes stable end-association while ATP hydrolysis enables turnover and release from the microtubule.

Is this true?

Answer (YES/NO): NO